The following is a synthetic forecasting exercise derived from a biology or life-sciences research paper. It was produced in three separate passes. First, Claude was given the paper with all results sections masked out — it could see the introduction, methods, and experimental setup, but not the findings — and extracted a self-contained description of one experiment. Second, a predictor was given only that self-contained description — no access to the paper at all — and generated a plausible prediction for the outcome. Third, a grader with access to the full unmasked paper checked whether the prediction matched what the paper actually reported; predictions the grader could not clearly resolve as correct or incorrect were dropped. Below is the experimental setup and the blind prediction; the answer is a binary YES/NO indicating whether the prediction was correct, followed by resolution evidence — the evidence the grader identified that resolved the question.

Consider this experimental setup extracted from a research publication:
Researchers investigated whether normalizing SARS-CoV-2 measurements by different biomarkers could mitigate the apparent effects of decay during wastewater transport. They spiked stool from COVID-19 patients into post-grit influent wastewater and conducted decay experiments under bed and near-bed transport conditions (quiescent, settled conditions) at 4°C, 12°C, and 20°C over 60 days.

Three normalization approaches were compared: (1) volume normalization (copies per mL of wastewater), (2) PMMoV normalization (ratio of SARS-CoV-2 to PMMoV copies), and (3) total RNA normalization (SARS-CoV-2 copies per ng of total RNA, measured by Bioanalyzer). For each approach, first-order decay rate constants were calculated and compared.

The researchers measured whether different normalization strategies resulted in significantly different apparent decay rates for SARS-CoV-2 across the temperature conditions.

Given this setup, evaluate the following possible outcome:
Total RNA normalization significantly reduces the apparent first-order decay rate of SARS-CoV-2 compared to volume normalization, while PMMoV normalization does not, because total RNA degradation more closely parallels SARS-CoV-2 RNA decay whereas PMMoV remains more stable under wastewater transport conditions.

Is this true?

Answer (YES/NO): YES